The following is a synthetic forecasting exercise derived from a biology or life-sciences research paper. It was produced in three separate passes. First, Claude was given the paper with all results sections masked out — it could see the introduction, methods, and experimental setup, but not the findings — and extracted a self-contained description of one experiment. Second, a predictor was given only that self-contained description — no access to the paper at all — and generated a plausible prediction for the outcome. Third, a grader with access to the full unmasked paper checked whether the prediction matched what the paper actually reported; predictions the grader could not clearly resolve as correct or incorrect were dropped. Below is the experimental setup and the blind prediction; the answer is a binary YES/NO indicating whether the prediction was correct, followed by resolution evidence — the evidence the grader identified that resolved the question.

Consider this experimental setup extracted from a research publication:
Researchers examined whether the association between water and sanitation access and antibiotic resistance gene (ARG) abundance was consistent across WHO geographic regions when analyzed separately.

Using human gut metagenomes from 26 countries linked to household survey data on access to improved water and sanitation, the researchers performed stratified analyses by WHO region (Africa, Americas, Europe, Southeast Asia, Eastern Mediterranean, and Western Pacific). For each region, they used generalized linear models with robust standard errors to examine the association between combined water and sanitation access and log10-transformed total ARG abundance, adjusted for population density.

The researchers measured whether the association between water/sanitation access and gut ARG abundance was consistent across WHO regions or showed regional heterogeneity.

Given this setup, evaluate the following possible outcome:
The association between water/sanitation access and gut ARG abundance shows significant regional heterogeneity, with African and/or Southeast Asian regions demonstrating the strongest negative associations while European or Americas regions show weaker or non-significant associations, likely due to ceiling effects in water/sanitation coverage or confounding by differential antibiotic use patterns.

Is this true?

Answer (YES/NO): NO